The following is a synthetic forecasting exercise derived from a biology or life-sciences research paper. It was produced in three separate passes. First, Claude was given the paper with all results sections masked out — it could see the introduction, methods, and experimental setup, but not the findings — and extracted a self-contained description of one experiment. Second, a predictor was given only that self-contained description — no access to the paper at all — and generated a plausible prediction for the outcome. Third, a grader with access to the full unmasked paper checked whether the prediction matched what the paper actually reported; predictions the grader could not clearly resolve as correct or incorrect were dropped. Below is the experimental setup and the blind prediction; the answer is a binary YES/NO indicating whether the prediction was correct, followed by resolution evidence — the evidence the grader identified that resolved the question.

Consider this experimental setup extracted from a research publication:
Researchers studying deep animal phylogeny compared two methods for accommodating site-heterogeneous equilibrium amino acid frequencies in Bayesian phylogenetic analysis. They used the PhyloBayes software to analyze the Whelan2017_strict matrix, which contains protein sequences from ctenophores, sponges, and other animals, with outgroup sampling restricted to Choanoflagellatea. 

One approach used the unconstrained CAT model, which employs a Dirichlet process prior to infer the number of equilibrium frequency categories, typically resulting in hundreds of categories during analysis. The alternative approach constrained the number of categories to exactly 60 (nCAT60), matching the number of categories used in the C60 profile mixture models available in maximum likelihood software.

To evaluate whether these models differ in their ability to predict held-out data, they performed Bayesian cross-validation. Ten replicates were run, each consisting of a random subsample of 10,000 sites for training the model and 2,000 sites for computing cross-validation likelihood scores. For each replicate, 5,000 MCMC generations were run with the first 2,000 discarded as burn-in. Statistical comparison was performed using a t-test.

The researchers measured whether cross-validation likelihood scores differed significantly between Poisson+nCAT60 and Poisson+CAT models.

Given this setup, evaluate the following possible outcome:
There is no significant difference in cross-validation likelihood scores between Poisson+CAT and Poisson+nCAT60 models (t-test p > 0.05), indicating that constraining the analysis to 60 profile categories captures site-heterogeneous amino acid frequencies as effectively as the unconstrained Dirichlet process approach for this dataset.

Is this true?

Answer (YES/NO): YES